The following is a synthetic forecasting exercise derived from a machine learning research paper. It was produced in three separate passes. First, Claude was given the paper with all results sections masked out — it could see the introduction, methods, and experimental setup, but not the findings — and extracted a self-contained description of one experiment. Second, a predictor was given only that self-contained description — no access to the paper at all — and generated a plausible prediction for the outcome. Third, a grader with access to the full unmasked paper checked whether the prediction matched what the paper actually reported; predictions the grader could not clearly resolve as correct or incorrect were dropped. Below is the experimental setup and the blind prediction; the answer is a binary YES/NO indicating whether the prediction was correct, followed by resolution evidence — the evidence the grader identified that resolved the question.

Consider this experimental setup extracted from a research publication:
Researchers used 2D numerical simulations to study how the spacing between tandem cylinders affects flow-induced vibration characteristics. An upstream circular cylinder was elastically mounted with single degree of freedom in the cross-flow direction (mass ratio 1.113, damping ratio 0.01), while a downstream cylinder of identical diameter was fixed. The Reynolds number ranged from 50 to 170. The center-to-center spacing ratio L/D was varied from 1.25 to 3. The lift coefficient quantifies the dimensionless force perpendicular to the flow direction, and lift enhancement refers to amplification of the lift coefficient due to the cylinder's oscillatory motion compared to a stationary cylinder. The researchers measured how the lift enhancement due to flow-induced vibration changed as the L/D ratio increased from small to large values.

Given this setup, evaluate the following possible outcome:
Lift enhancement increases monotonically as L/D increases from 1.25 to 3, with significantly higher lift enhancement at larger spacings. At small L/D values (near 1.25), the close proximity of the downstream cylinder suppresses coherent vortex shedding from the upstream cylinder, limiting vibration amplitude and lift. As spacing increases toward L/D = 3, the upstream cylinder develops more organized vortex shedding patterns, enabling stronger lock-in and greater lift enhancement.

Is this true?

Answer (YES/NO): NO